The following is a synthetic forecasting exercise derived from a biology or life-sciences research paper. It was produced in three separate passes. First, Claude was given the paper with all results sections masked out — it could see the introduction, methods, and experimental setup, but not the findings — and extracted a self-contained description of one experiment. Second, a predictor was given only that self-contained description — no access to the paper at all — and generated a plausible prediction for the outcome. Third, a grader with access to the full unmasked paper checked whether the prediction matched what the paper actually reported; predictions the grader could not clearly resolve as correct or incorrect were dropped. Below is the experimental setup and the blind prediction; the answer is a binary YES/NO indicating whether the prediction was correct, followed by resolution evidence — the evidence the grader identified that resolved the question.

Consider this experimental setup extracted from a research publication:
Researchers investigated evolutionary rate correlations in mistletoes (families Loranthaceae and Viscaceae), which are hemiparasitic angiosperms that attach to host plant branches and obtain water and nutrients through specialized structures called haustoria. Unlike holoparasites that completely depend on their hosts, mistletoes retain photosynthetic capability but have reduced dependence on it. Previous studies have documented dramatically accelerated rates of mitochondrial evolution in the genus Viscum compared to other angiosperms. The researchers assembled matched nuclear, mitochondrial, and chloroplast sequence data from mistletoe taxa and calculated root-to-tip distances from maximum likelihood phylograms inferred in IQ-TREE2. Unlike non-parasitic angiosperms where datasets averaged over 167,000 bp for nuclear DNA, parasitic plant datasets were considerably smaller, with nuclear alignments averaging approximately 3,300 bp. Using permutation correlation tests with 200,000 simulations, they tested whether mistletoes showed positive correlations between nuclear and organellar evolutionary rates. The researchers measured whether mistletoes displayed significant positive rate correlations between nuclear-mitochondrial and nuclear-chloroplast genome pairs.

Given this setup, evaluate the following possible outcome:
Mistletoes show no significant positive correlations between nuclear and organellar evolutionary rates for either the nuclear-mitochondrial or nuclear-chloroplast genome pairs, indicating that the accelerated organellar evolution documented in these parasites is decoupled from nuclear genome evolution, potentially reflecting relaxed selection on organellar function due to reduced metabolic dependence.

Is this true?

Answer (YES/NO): NO